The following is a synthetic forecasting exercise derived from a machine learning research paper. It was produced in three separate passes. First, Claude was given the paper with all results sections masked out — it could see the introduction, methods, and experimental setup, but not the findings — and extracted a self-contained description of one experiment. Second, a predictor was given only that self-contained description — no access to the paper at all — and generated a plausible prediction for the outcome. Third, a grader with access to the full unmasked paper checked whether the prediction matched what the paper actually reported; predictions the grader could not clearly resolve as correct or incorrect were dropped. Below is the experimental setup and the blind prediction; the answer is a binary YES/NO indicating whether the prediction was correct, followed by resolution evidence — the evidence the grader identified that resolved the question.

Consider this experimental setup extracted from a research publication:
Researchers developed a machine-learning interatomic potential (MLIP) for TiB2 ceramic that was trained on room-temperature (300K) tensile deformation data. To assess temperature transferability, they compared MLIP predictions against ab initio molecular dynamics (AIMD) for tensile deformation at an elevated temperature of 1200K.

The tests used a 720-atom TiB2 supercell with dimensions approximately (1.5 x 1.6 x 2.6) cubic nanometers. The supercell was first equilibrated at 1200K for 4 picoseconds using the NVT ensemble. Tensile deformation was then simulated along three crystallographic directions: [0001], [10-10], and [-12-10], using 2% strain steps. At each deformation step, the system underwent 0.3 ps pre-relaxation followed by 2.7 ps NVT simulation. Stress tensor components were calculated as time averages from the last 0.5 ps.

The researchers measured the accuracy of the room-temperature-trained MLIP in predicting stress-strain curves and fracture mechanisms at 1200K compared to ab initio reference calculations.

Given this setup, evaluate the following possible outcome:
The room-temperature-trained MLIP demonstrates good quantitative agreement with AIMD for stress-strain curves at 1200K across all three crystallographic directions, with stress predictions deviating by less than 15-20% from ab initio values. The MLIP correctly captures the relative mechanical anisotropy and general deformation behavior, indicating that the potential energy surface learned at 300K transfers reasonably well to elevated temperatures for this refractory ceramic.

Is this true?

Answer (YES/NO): YES